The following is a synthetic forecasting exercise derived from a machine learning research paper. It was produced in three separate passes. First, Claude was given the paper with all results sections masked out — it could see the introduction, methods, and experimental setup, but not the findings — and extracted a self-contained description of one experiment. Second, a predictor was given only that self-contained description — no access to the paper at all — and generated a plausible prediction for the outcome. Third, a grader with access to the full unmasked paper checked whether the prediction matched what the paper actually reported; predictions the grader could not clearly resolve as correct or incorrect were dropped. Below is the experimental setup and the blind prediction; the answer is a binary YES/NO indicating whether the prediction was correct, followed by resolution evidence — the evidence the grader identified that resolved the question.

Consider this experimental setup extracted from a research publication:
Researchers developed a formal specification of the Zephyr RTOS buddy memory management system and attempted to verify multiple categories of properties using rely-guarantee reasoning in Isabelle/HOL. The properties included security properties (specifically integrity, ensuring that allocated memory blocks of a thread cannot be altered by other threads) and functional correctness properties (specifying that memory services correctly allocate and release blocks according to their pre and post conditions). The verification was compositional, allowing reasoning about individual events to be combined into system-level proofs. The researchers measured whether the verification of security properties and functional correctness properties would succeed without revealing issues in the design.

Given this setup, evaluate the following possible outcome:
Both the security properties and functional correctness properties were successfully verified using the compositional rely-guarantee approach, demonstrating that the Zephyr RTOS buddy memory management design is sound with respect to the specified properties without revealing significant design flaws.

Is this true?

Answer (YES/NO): NO